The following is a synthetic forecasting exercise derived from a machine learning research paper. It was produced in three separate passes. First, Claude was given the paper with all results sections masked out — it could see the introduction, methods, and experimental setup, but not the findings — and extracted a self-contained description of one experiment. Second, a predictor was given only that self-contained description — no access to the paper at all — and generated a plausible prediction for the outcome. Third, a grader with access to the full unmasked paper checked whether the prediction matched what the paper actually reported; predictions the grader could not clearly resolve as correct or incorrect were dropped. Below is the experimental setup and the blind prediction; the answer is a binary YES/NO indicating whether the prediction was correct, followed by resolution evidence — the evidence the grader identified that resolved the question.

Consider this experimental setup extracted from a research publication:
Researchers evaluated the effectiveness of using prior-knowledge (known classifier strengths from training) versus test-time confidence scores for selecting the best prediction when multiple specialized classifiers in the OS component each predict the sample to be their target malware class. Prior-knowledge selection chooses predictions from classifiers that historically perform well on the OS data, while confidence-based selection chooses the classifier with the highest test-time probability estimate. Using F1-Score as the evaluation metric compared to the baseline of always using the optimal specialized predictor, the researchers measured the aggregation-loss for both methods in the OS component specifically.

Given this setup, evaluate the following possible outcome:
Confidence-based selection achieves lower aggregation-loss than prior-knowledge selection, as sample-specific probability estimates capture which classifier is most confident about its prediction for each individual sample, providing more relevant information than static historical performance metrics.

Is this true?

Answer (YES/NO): NO